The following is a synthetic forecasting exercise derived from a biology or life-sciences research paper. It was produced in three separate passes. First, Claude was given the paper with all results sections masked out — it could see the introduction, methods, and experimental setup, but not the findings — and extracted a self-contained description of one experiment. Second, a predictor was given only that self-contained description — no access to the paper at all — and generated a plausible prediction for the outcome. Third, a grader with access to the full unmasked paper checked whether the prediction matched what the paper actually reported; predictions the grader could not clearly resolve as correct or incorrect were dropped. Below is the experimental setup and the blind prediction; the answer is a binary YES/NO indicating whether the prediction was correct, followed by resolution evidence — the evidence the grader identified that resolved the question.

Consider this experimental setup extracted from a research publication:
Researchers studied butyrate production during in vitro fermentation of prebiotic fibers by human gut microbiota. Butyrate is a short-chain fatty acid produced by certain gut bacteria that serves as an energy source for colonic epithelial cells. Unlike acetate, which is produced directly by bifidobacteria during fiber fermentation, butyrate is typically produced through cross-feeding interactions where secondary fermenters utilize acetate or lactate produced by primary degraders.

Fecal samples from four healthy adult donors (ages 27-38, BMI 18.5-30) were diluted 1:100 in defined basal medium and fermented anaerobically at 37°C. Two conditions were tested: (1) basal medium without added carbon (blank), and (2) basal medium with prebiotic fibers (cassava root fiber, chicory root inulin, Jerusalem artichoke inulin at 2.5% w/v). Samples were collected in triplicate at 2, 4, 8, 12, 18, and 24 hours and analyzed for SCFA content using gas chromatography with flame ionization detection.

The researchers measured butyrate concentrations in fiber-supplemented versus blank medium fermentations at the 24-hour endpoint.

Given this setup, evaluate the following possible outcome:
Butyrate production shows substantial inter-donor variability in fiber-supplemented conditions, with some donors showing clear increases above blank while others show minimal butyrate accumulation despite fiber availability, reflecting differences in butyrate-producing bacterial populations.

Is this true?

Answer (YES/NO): NO